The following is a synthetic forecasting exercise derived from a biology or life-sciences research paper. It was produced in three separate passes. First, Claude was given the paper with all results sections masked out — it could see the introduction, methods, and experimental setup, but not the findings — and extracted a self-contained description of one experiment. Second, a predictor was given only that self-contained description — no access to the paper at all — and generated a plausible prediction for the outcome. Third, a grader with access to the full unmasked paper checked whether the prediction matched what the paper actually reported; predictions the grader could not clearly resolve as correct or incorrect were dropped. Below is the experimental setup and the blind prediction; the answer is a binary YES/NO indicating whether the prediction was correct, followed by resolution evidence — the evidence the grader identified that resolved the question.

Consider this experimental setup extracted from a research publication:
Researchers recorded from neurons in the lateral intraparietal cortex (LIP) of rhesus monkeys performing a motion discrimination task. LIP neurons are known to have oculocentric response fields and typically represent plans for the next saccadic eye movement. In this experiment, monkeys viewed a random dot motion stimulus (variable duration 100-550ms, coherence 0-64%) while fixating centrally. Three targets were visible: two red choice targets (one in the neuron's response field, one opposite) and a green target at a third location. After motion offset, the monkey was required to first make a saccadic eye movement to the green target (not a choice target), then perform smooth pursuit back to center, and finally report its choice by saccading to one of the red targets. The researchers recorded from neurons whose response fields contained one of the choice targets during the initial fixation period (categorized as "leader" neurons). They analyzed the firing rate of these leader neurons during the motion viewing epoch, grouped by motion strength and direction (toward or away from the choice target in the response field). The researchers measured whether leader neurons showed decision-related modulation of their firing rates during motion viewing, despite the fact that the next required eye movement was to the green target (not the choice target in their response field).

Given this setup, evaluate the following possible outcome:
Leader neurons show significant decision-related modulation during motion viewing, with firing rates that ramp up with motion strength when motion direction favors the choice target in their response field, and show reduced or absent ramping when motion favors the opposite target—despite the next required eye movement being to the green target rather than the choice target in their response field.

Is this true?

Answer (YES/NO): YES